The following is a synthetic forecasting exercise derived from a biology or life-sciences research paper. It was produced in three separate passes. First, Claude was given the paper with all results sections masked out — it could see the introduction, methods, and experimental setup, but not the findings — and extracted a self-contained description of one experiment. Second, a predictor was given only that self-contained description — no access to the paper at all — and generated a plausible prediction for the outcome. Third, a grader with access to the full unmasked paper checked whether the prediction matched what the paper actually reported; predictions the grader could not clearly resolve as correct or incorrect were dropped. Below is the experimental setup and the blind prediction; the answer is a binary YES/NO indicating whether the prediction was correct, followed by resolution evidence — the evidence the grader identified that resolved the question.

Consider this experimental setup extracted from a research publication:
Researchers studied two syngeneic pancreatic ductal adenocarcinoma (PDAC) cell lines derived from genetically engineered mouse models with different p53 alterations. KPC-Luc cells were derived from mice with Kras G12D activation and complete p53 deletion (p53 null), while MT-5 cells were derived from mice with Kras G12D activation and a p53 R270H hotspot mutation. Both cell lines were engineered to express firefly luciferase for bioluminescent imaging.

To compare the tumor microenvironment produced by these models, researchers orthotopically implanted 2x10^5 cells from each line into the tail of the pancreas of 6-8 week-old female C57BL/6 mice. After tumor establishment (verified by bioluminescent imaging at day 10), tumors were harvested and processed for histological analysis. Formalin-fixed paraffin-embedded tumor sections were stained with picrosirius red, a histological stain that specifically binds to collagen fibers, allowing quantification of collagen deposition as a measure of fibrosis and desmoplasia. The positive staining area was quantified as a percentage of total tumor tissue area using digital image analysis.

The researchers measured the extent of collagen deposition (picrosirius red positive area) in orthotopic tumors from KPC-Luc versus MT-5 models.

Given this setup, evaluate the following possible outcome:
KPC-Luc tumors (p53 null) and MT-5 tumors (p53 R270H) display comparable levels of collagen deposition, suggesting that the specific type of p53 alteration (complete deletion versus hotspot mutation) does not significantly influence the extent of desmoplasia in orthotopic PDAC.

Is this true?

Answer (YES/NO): NO